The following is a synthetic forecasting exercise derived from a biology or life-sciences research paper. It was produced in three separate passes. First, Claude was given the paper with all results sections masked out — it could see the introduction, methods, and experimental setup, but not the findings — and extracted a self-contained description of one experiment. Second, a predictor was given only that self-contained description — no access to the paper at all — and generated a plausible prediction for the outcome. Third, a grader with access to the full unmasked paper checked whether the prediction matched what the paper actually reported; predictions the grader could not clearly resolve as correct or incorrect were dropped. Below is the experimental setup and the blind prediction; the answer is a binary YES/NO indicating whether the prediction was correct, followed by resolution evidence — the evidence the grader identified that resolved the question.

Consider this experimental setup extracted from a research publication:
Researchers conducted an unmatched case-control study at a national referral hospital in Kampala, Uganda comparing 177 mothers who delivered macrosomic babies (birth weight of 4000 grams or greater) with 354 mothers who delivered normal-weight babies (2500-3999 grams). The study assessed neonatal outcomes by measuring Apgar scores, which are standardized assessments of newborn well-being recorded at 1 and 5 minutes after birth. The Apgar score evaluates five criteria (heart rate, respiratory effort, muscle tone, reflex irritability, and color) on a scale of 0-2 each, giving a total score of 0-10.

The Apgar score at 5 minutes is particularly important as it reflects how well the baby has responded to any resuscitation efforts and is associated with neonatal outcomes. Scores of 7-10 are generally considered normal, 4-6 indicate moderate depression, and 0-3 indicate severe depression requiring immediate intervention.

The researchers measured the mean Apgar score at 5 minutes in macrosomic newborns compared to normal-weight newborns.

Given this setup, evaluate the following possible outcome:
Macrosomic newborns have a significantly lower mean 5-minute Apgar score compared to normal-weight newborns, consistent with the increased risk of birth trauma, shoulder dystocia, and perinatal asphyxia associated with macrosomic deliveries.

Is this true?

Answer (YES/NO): YES